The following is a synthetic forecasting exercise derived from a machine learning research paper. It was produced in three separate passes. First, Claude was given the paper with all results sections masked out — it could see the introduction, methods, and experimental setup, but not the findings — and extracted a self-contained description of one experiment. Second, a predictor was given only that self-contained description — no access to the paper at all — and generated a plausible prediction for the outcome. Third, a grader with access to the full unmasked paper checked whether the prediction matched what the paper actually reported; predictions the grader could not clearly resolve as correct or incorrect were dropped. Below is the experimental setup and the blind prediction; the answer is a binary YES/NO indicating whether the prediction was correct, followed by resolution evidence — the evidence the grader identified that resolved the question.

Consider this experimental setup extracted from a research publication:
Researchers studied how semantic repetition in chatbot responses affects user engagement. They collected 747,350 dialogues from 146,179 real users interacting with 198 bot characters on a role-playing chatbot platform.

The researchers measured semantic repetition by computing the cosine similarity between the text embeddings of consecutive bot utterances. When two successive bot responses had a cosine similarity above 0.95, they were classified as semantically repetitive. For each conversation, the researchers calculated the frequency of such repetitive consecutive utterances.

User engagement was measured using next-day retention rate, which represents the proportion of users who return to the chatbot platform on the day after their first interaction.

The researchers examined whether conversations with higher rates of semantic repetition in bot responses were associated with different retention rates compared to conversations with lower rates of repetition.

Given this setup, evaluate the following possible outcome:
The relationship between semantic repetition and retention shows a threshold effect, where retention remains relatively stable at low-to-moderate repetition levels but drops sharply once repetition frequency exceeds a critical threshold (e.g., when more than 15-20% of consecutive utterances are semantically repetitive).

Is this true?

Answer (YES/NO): NO